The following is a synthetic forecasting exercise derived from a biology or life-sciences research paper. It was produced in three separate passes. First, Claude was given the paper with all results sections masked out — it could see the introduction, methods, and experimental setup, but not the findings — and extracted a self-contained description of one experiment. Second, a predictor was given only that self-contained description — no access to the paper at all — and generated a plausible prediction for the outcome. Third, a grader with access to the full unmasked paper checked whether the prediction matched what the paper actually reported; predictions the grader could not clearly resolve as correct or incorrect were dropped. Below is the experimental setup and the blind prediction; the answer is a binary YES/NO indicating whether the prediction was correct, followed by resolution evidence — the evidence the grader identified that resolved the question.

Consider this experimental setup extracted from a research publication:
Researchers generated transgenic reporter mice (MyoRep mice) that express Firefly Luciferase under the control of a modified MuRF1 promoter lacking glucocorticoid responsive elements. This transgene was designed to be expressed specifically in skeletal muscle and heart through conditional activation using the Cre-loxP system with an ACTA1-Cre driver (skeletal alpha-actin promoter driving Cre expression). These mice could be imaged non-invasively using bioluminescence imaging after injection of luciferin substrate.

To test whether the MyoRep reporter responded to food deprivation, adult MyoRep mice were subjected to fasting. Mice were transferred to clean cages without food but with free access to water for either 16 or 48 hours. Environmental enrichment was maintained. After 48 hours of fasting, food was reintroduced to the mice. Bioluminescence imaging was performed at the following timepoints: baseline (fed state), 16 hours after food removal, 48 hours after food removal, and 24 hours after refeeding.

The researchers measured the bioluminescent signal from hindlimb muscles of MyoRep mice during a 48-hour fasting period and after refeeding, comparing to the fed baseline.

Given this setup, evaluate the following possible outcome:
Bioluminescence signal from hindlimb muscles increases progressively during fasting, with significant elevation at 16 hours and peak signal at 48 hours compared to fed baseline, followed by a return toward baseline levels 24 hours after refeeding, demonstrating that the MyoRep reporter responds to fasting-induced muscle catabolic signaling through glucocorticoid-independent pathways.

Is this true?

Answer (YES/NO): NO